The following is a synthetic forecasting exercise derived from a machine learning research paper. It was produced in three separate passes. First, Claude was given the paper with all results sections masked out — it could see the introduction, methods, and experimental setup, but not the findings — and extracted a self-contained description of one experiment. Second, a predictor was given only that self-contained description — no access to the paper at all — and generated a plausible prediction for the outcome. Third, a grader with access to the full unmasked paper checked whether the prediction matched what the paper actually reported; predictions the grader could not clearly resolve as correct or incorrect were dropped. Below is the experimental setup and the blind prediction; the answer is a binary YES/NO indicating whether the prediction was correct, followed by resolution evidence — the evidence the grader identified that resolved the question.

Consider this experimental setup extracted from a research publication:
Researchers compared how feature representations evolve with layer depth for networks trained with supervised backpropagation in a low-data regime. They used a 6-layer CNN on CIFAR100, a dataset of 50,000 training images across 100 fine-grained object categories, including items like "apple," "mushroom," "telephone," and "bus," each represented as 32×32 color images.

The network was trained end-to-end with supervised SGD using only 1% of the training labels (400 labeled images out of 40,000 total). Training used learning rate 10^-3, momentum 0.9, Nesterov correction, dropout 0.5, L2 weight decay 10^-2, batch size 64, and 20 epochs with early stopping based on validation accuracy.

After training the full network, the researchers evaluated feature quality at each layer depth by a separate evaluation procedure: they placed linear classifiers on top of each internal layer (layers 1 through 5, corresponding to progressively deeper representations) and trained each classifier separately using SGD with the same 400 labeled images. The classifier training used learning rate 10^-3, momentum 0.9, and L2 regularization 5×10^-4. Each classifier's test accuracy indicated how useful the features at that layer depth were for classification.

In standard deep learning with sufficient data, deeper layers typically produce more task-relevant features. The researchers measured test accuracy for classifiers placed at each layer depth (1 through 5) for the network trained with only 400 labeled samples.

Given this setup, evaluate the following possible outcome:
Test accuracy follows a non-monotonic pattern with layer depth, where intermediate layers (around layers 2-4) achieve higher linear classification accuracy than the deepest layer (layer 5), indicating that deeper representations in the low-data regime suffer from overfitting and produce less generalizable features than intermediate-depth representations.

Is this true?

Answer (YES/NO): NO